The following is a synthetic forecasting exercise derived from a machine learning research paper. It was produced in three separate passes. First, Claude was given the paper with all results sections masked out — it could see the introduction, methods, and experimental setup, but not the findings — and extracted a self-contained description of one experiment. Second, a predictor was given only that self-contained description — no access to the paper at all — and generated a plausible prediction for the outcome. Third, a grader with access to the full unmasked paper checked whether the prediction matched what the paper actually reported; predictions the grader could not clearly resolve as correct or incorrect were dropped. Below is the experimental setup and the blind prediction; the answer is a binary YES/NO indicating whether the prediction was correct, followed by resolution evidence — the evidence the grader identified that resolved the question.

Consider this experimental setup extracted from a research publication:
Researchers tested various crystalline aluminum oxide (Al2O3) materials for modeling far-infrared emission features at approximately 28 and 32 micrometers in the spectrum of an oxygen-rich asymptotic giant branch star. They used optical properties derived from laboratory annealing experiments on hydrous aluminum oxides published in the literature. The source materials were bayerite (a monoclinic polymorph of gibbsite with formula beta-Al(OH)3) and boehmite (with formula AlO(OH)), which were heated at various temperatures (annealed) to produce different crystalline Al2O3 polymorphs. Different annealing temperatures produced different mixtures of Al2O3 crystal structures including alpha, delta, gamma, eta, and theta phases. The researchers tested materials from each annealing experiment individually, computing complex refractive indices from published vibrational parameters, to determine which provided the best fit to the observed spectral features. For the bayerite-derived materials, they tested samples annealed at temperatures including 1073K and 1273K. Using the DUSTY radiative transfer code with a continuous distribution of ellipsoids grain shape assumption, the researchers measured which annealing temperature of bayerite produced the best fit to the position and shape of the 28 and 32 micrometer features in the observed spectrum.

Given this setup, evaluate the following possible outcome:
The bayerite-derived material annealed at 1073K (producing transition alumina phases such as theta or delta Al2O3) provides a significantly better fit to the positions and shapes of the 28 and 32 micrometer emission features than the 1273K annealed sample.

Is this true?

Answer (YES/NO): NO